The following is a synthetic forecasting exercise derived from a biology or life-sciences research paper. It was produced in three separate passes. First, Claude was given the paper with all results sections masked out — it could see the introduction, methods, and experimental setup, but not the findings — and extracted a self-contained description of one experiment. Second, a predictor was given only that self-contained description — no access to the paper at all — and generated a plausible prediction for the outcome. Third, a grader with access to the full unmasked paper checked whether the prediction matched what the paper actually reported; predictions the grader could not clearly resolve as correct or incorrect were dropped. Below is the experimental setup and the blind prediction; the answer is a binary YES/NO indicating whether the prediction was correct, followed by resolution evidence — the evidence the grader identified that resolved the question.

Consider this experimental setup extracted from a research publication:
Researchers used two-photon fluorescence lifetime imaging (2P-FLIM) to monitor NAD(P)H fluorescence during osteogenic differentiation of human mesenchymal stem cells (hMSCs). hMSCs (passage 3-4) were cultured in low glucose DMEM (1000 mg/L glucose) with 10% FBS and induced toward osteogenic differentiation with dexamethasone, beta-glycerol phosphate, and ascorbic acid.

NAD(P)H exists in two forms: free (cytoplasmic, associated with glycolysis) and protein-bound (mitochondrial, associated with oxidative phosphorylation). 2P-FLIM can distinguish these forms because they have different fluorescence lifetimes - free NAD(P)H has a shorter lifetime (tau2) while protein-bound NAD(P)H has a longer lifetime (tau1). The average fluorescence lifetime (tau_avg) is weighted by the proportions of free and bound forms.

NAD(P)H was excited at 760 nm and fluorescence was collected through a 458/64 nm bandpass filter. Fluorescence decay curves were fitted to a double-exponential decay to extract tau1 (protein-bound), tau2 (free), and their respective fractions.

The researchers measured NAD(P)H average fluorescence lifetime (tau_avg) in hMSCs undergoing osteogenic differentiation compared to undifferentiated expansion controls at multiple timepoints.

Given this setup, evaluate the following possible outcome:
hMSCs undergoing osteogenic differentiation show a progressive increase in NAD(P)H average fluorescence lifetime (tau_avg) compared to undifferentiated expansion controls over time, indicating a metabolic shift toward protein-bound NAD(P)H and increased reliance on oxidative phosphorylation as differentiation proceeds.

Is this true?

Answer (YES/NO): YES